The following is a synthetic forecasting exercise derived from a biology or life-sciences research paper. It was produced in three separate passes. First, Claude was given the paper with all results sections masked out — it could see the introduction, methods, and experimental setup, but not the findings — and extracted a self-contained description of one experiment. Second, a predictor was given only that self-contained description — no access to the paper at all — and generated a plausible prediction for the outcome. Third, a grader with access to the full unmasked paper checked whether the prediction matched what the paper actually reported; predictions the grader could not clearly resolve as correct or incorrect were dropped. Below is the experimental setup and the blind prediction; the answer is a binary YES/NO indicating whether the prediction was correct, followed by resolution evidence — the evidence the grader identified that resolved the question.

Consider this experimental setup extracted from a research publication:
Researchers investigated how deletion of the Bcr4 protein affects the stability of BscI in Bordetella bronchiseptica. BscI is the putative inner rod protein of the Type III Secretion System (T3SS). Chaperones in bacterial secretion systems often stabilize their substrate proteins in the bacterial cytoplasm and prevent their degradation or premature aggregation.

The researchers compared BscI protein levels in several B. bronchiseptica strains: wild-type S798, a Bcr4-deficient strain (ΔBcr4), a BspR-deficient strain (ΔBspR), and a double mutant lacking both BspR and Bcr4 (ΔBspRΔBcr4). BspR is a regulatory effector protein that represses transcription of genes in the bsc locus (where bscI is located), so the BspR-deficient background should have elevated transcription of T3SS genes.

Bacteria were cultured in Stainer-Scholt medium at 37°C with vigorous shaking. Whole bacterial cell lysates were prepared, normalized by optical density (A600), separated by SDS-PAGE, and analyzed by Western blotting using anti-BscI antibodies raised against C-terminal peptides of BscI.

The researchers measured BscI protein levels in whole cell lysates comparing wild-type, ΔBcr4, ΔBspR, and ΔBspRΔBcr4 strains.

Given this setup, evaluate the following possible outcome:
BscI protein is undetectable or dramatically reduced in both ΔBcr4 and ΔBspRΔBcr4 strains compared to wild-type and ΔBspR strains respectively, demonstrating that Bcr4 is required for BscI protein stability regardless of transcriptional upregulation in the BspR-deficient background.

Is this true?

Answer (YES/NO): NO